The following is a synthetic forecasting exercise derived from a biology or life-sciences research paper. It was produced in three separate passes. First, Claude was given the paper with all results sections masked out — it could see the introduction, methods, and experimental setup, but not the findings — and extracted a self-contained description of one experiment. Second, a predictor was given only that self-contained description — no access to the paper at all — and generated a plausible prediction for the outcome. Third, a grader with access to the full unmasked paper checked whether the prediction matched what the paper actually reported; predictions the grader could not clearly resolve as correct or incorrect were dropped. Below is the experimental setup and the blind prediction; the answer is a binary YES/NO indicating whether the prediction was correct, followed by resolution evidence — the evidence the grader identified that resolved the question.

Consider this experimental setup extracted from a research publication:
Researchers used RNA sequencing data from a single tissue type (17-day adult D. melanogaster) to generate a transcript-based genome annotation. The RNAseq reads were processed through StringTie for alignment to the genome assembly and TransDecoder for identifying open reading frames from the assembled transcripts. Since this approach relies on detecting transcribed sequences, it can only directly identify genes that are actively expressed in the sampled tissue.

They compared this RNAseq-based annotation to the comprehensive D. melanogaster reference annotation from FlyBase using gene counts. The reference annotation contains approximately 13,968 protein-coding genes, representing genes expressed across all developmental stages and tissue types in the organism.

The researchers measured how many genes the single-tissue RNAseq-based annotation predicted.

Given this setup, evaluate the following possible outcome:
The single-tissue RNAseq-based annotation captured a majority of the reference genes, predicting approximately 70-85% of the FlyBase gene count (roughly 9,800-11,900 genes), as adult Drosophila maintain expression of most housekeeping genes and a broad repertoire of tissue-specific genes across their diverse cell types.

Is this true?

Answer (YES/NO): NO